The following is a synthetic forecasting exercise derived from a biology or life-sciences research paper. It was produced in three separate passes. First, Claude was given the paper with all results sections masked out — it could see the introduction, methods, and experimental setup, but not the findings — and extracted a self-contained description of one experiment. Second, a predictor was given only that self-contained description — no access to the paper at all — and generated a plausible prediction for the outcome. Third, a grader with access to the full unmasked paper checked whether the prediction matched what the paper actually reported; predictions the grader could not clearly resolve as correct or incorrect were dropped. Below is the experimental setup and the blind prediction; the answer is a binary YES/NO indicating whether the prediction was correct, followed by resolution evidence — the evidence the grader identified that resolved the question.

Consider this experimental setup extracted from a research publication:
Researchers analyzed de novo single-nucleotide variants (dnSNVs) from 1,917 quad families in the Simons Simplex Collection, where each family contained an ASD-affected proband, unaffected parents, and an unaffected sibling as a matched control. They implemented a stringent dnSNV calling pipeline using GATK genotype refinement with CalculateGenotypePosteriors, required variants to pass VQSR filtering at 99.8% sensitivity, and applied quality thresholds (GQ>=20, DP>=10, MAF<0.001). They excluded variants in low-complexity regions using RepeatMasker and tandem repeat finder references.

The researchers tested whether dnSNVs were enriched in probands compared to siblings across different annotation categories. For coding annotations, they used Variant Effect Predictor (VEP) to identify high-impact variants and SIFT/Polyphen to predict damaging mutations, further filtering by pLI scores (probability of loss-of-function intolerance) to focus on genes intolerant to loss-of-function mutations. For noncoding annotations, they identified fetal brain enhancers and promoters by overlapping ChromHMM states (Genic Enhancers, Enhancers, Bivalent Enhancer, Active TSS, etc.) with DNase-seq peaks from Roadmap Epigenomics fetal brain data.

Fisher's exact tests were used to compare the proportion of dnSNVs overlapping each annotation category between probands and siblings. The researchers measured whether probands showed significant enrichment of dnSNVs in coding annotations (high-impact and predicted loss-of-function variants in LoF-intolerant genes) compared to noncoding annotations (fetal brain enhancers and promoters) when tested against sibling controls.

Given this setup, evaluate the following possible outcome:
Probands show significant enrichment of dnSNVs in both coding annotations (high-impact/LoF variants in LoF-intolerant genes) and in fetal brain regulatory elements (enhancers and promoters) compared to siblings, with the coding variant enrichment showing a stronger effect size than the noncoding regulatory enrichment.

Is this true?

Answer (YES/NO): NO